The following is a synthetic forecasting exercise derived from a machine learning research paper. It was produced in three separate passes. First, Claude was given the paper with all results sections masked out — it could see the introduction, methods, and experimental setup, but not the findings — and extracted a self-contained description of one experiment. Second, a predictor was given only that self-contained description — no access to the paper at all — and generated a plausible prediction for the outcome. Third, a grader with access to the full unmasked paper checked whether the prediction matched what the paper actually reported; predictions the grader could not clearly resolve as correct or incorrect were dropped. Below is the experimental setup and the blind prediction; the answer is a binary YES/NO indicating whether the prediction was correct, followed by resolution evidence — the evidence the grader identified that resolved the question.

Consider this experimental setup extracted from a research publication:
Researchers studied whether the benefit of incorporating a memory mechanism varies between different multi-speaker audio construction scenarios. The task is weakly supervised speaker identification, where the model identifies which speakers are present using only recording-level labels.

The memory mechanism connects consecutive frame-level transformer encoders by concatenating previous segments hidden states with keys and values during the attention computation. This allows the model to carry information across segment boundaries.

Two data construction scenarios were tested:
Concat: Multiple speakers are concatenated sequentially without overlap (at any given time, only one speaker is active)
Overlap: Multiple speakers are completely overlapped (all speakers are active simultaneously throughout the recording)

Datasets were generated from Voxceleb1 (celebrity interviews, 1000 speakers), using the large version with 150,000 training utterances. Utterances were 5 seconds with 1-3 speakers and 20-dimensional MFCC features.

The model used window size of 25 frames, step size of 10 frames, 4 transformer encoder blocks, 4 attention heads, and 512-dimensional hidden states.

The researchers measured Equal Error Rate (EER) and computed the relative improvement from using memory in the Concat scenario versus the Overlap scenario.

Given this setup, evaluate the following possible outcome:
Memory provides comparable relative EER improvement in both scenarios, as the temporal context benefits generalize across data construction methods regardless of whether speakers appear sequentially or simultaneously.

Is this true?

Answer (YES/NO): NO